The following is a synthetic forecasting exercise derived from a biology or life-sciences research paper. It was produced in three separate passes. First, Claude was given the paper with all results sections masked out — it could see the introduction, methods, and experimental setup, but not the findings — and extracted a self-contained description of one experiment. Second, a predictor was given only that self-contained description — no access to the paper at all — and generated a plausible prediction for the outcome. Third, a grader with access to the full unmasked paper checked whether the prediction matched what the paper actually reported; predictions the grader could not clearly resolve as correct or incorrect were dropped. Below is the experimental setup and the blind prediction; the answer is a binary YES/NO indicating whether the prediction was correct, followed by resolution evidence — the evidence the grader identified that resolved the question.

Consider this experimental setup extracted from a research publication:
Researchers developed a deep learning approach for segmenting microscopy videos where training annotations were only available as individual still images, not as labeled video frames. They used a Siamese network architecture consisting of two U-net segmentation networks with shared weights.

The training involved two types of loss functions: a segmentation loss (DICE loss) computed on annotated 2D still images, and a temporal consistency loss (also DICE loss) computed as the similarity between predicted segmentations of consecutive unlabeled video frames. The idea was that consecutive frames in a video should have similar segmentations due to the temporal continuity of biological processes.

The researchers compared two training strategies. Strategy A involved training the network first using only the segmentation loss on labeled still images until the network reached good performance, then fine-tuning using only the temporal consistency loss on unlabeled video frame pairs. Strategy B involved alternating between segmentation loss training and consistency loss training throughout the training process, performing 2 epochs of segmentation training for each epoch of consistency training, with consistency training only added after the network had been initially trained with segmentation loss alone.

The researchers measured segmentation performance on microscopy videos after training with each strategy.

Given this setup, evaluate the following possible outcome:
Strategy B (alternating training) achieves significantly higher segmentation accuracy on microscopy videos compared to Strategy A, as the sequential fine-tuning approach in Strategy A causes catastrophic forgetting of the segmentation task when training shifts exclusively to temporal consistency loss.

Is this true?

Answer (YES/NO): YES